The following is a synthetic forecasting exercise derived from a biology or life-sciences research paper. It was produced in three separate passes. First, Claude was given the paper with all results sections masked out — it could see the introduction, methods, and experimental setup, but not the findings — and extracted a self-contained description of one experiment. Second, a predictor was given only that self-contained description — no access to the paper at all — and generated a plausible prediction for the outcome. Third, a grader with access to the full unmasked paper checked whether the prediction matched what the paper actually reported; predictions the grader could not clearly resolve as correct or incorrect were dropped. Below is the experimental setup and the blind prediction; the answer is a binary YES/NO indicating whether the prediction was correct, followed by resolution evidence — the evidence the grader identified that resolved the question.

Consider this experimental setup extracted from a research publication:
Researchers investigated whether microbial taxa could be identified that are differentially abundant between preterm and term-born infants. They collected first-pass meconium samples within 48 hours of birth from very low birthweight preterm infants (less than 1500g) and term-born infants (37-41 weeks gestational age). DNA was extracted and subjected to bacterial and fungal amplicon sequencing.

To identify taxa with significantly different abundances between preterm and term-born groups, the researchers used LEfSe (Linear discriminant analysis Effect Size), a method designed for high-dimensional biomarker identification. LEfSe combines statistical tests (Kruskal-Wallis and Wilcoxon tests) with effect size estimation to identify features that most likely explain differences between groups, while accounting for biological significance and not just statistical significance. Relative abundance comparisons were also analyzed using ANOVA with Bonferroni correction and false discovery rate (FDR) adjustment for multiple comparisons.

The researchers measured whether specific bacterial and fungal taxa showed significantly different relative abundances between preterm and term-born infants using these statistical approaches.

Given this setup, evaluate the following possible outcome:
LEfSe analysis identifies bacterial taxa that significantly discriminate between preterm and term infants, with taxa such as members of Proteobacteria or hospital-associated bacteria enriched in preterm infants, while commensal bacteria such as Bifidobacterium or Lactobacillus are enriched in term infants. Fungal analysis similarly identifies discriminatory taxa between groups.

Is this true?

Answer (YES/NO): NO